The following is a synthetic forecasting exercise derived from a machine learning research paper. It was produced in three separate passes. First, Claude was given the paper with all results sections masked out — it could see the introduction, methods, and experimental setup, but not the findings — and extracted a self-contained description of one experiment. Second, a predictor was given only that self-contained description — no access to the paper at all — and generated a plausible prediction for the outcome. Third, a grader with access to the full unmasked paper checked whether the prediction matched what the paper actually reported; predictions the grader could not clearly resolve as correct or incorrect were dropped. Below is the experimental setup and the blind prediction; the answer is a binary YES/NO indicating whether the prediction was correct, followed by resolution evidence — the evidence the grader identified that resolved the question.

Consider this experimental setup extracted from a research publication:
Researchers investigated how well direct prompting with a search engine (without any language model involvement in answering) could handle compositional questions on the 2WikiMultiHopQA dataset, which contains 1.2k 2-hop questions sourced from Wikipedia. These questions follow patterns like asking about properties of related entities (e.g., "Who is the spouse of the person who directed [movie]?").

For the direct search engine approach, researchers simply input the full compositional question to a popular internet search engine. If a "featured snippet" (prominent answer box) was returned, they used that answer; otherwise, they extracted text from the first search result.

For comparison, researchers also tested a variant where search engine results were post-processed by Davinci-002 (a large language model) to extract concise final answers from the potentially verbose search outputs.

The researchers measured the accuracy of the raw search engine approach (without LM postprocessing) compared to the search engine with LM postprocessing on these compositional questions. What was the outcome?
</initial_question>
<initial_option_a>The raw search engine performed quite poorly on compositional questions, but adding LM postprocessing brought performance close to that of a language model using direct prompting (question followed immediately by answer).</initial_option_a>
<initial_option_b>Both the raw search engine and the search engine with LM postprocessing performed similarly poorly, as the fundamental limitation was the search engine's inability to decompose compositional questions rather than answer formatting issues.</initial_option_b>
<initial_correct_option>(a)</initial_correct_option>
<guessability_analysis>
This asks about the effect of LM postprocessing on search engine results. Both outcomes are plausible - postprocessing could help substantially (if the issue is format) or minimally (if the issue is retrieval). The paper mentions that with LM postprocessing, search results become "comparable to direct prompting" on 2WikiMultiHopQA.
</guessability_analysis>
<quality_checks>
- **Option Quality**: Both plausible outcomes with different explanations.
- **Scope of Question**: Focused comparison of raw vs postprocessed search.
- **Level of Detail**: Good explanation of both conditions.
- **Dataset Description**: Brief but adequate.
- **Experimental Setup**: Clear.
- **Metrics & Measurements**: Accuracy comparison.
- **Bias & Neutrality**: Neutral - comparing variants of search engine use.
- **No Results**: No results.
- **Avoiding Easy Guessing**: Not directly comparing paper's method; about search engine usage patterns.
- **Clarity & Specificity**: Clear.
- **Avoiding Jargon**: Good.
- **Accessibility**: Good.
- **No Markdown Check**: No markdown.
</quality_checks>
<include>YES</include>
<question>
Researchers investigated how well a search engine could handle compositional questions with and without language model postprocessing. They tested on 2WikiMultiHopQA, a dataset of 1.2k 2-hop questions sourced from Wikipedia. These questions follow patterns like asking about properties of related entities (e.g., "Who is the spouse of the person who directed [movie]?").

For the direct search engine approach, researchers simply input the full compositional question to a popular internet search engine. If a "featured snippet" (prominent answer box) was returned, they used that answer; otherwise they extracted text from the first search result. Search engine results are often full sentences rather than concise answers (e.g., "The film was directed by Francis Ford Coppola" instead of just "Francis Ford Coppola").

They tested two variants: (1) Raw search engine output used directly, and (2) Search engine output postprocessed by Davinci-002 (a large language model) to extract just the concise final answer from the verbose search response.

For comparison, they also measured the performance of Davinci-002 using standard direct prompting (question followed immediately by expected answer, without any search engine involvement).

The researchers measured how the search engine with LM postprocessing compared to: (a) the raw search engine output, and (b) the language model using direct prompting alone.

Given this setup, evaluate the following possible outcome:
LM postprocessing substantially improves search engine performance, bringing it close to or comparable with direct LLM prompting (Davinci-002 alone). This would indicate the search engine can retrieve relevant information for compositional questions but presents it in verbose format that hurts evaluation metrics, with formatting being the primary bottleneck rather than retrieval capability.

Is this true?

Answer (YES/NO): YES